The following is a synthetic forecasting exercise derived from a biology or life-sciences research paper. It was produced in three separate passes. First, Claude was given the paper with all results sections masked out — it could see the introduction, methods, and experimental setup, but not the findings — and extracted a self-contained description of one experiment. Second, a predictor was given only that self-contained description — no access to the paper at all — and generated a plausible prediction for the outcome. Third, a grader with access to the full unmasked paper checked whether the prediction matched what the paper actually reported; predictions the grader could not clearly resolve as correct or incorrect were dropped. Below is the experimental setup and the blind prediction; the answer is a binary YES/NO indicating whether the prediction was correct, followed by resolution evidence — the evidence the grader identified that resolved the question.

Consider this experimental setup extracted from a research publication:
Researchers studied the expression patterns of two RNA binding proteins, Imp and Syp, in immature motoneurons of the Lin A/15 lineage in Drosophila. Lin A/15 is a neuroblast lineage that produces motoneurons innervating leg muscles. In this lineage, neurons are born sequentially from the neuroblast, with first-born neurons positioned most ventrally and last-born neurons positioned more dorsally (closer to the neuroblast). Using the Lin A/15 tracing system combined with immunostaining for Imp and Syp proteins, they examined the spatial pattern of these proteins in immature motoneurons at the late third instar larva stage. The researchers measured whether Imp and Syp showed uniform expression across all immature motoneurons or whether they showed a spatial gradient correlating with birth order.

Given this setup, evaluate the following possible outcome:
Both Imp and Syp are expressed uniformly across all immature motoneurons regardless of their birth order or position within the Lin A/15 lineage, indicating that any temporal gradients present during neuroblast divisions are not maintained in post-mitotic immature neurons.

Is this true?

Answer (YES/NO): NO